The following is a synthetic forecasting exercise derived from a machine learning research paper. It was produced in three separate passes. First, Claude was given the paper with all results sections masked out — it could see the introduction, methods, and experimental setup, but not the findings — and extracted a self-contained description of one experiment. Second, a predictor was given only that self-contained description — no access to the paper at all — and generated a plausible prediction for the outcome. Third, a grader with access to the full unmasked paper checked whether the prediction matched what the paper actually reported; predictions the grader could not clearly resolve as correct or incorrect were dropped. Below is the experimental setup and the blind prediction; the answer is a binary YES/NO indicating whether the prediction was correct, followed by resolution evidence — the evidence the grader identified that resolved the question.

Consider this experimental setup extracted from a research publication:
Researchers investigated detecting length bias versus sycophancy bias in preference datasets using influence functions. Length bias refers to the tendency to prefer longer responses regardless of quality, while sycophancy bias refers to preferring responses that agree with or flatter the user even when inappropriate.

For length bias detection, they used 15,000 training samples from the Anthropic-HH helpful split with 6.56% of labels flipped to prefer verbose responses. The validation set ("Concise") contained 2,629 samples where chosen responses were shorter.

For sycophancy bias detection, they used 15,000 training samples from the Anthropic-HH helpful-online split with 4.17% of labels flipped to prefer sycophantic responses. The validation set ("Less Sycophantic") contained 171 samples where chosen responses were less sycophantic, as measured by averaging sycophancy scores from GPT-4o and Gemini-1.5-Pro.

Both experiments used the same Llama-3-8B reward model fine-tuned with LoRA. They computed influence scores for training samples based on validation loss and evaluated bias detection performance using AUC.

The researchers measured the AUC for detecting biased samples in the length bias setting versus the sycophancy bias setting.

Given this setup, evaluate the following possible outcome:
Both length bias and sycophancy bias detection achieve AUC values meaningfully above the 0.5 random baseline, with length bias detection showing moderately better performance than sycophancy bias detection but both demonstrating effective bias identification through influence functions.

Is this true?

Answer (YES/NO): YES